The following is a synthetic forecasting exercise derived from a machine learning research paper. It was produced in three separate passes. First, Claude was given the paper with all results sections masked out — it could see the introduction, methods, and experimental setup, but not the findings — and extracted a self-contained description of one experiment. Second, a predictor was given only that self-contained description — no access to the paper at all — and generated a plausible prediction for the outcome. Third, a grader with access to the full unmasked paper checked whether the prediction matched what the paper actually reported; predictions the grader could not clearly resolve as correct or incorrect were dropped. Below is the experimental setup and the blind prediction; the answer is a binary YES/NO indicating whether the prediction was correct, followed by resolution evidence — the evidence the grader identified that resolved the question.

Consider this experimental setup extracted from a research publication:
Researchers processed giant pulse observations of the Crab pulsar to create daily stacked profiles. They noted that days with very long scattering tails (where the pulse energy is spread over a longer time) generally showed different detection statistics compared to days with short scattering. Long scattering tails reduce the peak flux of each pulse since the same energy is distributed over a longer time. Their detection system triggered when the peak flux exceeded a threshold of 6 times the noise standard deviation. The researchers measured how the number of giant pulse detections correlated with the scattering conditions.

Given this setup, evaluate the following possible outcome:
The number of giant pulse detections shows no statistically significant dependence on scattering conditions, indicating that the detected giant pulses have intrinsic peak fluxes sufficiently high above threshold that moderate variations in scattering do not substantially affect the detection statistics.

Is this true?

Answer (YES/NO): NO